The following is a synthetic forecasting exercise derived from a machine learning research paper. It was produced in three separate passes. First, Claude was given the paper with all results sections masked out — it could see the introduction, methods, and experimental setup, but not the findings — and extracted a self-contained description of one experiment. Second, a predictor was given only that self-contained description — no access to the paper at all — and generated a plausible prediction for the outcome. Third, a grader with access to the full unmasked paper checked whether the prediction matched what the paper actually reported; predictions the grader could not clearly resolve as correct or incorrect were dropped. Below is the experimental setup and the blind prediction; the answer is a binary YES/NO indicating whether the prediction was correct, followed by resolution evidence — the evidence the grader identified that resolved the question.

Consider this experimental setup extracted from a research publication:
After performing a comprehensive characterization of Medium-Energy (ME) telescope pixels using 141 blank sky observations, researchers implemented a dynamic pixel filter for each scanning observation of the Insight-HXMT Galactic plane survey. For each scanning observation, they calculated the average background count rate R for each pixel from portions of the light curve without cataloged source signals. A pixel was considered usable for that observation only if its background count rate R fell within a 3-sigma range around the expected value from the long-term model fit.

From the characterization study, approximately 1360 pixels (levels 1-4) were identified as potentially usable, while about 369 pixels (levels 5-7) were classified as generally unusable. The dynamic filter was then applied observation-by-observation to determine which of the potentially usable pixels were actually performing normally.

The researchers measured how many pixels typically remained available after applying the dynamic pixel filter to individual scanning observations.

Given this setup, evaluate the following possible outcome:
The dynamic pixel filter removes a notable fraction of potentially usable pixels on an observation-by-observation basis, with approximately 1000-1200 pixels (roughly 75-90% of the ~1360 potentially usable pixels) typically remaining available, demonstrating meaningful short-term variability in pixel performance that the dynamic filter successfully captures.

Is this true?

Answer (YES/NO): NO